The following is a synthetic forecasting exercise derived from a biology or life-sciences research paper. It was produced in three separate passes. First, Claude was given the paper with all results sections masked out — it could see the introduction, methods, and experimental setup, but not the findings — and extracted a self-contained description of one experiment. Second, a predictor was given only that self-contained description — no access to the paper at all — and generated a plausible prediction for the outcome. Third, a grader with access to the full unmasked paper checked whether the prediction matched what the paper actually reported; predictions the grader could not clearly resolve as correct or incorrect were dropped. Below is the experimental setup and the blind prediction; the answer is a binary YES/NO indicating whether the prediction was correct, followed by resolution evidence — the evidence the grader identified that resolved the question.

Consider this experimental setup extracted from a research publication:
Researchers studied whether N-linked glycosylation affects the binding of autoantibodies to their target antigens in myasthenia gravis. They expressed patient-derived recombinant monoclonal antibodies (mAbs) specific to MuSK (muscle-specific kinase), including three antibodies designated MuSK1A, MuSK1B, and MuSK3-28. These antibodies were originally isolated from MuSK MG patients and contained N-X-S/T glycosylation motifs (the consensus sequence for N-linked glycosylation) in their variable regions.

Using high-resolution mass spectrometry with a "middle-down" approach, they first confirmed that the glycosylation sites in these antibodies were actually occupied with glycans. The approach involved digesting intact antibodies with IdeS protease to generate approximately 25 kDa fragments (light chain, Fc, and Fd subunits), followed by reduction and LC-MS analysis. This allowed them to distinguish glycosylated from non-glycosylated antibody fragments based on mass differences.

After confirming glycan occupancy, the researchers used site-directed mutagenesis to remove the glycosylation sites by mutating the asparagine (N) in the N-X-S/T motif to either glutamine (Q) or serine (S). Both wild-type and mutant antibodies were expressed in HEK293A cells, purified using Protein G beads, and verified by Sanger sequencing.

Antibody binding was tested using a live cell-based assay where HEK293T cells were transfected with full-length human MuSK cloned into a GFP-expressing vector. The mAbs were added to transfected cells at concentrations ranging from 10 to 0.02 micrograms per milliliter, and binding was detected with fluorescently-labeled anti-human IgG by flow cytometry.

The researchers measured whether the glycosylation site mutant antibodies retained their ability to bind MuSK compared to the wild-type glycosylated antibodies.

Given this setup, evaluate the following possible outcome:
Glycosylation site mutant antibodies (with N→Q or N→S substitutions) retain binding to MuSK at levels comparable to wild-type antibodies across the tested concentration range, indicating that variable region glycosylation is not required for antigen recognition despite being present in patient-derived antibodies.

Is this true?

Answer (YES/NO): YES